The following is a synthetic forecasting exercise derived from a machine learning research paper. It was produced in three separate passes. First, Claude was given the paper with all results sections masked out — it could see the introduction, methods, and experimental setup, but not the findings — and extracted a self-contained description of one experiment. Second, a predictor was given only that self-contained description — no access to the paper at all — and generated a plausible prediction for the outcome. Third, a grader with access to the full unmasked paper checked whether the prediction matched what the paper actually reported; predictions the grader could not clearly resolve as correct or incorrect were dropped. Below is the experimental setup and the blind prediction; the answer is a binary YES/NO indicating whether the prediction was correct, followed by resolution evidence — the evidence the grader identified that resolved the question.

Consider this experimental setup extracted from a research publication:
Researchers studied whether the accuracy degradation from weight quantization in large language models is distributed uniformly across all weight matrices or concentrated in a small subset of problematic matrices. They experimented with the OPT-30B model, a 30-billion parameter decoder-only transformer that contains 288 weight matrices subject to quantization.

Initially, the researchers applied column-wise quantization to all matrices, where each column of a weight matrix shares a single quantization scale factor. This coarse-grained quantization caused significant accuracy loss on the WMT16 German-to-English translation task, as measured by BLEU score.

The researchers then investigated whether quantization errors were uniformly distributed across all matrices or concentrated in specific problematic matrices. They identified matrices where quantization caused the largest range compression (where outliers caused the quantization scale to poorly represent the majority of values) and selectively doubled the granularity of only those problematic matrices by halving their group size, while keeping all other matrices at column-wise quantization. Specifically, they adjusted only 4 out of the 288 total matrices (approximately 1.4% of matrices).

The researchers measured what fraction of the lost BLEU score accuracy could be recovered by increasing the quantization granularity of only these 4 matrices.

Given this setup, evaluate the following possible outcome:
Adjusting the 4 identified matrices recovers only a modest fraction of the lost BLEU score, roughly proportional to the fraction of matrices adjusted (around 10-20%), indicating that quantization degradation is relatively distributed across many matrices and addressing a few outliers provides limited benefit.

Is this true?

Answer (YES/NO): NO